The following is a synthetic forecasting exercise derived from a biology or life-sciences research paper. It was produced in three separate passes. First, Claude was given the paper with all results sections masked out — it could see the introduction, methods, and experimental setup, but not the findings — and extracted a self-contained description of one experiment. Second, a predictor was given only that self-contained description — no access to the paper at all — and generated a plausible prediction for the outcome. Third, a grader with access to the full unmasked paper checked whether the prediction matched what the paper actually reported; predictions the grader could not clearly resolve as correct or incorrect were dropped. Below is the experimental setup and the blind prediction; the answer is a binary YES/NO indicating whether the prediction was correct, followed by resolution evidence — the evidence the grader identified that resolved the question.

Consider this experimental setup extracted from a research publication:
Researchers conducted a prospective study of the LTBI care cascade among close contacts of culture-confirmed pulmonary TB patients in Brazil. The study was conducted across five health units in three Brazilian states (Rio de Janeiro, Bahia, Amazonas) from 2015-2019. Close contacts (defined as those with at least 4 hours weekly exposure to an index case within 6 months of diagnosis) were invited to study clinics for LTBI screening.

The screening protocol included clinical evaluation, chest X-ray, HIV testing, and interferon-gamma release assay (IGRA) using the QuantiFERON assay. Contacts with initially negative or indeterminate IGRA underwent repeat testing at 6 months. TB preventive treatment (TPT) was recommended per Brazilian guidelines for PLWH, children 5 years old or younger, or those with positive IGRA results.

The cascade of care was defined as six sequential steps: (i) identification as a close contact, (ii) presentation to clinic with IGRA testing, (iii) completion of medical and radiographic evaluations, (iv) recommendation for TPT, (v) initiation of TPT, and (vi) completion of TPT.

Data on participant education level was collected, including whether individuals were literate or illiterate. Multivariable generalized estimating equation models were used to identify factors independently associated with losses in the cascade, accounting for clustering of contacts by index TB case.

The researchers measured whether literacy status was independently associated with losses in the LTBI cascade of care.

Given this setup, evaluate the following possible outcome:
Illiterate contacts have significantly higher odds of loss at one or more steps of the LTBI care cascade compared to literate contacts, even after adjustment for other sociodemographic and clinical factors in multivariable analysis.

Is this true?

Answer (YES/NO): YES